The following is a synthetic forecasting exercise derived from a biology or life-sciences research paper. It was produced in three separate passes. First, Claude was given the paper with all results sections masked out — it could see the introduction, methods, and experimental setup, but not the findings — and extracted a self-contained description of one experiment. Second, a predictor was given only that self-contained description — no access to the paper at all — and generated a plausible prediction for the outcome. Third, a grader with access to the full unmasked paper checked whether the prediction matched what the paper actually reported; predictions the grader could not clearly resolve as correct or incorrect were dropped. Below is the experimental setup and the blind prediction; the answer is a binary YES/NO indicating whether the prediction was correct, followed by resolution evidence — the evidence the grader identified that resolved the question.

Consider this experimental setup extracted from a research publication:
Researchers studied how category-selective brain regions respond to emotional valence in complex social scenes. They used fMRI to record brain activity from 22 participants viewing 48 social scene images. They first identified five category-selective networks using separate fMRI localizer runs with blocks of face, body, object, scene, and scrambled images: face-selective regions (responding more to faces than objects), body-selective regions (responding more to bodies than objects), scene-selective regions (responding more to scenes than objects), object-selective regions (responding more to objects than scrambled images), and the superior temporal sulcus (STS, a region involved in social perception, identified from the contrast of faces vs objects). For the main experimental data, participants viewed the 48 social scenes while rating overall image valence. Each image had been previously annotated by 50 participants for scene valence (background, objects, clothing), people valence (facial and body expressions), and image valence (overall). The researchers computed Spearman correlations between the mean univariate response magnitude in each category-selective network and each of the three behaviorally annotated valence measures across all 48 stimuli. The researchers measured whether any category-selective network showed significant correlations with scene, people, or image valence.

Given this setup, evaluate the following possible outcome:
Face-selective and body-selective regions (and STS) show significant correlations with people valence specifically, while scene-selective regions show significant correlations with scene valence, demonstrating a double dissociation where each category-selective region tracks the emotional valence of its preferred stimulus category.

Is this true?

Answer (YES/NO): NO